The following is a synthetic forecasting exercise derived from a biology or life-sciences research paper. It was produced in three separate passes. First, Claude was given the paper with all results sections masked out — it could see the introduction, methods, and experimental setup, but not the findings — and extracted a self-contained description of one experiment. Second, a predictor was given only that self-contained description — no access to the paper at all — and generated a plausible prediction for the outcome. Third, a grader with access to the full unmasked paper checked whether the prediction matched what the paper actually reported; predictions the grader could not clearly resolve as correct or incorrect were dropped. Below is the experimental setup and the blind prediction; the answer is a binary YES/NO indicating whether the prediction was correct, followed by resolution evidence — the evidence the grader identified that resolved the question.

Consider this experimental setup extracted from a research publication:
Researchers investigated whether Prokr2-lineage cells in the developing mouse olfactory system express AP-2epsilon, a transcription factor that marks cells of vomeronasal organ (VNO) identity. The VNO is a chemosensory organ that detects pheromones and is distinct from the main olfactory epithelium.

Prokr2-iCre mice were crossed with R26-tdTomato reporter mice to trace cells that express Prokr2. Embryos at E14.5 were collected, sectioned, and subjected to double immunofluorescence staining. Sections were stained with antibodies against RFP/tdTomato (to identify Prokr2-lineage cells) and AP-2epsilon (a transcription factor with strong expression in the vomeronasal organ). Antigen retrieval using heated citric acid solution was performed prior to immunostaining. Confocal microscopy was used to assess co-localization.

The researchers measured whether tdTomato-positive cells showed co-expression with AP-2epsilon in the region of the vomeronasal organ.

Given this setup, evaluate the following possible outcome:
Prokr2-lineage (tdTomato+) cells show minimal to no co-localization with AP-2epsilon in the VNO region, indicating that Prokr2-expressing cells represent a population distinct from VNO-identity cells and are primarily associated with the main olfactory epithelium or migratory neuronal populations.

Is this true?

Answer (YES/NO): YES